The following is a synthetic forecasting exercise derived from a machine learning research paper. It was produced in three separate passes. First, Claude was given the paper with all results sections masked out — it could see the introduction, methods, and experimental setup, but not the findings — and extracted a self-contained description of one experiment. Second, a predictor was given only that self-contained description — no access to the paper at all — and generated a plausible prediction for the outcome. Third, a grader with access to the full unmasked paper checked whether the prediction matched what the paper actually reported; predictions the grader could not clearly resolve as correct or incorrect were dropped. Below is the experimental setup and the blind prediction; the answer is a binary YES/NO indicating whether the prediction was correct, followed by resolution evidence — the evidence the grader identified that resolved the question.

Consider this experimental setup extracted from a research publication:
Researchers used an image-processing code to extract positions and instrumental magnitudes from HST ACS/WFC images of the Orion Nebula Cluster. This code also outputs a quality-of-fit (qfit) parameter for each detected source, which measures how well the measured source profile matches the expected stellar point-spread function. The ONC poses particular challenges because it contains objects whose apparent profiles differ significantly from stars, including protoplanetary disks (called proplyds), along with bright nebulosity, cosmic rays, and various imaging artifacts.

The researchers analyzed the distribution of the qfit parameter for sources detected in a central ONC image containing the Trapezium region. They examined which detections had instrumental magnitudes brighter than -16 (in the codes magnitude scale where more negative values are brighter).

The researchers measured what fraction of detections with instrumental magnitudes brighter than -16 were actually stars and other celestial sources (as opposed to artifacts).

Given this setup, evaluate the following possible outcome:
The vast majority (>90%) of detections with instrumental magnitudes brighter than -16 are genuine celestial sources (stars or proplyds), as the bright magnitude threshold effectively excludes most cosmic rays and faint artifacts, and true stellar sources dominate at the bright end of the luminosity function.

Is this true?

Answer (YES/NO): NO